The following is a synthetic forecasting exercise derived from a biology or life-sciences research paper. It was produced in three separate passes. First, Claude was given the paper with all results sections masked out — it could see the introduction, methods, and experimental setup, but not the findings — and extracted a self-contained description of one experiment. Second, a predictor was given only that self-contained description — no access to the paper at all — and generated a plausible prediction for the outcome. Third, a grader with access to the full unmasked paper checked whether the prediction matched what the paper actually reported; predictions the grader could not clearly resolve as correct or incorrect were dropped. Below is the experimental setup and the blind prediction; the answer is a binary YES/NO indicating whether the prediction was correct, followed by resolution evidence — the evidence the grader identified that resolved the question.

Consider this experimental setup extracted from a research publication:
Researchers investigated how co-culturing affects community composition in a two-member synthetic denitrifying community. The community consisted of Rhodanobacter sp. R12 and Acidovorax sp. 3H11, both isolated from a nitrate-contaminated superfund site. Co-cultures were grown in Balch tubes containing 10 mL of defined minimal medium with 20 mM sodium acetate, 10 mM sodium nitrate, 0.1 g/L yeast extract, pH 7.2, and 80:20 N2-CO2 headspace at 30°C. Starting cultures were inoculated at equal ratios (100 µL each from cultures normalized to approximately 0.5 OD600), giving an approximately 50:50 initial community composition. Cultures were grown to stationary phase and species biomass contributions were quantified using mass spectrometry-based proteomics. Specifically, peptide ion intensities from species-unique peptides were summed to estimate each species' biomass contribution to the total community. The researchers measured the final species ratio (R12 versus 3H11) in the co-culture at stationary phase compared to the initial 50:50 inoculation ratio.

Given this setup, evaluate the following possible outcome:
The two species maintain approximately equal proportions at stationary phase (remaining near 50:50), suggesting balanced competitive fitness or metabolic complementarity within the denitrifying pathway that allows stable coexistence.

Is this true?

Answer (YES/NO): NO